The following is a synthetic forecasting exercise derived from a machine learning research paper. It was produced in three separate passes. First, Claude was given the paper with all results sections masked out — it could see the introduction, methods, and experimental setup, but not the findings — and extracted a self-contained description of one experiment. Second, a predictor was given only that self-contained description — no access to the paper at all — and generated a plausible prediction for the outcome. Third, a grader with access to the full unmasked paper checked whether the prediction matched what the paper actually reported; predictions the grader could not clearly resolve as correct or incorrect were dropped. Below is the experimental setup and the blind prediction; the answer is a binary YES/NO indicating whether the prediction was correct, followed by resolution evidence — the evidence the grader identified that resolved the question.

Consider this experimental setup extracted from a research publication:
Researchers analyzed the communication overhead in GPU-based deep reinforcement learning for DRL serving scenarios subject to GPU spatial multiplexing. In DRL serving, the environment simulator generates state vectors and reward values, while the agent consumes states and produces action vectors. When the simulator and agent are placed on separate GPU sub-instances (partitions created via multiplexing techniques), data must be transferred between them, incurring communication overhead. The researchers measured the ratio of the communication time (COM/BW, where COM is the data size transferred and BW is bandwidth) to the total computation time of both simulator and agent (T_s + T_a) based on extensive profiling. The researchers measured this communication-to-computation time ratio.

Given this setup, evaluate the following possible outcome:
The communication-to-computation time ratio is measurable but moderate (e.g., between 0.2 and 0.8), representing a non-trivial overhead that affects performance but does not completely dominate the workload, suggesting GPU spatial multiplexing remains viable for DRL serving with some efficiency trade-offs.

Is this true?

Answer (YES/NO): NO